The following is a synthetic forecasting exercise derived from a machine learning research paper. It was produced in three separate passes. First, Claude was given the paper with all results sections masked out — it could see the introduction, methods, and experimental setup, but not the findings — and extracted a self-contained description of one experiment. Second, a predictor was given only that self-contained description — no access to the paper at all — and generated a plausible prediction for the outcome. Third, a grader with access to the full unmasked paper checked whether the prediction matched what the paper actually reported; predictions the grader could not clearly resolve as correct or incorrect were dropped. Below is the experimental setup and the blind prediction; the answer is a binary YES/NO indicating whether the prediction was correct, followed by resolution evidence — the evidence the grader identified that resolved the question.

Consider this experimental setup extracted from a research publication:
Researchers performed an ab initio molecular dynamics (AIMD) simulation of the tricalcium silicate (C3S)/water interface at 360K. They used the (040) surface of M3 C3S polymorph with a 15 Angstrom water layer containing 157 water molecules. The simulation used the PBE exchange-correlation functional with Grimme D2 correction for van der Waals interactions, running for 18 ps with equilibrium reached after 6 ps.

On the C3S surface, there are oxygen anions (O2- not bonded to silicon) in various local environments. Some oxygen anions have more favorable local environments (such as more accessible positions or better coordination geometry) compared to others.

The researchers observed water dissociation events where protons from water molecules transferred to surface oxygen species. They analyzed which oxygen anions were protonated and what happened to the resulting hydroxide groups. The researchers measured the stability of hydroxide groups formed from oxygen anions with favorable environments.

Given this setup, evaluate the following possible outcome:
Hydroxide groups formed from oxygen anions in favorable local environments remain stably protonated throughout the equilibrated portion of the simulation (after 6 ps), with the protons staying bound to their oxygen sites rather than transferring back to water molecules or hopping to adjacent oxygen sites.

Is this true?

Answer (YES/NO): YES